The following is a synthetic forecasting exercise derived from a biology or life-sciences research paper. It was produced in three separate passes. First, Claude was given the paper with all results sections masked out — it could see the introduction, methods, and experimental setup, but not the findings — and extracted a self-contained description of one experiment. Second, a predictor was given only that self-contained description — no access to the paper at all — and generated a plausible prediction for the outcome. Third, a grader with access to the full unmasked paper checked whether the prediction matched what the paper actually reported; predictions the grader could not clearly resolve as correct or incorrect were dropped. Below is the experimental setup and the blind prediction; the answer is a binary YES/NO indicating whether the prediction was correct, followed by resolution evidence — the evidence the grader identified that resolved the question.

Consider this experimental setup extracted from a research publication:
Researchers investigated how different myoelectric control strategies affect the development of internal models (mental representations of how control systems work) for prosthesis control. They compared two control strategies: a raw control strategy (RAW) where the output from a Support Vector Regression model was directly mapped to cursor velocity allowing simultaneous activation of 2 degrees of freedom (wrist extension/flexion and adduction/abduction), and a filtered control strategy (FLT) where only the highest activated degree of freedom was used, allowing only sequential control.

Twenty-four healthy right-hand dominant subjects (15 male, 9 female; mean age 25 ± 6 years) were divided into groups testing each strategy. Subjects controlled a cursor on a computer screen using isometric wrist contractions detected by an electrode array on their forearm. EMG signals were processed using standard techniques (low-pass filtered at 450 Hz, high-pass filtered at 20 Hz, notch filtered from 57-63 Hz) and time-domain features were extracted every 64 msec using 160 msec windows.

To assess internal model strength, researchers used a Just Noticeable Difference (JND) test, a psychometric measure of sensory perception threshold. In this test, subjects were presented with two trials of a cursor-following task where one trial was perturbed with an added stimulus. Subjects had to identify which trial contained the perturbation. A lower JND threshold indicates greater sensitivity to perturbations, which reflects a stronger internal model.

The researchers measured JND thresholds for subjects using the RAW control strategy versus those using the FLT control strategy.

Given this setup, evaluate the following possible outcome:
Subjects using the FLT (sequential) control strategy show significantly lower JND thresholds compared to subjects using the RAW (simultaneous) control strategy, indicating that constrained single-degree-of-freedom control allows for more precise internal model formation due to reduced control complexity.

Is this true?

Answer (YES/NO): NO